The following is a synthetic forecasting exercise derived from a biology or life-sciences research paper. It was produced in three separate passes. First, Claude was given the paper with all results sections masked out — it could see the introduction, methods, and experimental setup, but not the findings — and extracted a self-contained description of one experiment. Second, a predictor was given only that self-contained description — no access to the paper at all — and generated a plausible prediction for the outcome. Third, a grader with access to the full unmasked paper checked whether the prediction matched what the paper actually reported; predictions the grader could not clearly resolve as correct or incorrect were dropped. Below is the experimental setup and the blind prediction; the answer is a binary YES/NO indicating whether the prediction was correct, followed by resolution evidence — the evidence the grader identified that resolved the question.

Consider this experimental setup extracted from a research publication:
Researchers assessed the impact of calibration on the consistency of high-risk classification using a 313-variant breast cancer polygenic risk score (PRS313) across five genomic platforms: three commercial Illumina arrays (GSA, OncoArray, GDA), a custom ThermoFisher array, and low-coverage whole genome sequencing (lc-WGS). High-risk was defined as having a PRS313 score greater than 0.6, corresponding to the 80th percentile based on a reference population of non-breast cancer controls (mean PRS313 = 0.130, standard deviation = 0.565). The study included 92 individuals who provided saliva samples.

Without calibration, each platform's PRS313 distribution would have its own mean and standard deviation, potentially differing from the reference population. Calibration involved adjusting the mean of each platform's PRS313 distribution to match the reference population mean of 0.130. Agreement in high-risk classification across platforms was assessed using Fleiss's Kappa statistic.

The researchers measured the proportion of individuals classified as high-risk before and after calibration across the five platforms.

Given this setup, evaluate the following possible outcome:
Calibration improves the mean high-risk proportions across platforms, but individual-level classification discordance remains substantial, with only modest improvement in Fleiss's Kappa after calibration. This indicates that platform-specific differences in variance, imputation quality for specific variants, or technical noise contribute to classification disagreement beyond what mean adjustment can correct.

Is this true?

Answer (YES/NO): YES